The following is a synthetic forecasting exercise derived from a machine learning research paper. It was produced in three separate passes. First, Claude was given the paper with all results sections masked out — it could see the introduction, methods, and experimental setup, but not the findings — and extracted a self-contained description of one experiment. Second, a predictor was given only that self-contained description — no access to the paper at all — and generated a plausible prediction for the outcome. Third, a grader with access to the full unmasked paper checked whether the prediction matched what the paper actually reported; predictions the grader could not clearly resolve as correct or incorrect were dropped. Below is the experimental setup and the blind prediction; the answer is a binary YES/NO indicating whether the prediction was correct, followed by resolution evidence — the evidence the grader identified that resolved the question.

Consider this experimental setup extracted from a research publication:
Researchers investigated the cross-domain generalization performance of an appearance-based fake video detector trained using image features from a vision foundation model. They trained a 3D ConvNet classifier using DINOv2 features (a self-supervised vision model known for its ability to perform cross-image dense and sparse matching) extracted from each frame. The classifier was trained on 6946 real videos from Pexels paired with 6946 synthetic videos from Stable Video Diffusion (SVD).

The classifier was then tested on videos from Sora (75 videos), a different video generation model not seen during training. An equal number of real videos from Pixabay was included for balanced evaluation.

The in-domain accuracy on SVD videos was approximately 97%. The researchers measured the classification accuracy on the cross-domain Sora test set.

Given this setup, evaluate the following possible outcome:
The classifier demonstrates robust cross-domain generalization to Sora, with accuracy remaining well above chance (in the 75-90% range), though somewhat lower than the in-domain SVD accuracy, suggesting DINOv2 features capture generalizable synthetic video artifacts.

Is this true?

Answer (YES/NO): NO